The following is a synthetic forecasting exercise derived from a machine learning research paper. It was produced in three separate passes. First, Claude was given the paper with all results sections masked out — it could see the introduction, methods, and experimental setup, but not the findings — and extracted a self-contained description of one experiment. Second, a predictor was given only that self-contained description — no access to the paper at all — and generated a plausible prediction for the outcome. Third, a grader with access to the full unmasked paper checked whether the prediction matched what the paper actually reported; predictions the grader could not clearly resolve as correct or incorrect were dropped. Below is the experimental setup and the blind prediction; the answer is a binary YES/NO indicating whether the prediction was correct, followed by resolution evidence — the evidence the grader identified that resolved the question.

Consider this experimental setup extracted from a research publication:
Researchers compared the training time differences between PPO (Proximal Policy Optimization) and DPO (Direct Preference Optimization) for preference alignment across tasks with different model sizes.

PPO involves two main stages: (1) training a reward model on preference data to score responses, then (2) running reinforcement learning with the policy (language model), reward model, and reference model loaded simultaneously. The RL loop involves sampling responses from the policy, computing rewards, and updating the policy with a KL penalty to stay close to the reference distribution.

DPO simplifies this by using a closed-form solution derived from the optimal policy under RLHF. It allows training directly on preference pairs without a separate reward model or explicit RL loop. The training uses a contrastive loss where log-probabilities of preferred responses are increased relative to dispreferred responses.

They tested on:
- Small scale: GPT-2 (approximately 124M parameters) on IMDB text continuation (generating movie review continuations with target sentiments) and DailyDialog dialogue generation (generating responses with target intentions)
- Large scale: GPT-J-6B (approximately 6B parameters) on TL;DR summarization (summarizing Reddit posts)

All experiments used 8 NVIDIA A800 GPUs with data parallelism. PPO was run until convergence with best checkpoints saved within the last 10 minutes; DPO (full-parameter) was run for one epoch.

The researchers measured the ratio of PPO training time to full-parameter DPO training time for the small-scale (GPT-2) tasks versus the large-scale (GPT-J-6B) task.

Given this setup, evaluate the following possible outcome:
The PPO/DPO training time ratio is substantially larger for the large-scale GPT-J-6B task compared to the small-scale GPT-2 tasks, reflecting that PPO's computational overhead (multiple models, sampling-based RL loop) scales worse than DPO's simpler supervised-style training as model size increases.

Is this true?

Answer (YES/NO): NO